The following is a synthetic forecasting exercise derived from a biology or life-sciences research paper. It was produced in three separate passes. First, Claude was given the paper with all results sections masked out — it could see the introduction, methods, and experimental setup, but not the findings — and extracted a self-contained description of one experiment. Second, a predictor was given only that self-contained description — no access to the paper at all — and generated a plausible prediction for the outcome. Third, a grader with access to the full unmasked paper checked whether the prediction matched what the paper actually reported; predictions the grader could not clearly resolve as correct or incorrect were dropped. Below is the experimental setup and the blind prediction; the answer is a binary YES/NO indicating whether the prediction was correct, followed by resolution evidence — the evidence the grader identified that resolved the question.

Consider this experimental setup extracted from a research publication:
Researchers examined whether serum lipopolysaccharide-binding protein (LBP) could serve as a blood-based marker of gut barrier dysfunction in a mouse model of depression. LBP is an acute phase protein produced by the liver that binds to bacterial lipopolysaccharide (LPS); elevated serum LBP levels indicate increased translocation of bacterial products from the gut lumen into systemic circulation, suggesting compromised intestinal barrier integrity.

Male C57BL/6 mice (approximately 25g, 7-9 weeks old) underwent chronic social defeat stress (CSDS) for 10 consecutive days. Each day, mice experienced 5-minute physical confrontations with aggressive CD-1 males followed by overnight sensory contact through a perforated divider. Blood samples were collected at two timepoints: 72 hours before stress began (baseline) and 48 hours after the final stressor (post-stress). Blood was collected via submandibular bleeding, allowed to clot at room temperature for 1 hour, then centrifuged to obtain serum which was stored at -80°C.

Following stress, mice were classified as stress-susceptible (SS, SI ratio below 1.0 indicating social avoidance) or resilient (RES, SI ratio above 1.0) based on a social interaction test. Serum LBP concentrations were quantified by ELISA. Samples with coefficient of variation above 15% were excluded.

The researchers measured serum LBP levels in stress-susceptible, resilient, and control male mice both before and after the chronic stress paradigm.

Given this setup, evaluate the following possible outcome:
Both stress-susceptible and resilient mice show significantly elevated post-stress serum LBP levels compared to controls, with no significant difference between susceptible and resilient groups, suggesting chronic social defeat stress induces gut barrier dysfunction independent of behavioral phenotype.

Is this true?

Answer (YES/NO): NO